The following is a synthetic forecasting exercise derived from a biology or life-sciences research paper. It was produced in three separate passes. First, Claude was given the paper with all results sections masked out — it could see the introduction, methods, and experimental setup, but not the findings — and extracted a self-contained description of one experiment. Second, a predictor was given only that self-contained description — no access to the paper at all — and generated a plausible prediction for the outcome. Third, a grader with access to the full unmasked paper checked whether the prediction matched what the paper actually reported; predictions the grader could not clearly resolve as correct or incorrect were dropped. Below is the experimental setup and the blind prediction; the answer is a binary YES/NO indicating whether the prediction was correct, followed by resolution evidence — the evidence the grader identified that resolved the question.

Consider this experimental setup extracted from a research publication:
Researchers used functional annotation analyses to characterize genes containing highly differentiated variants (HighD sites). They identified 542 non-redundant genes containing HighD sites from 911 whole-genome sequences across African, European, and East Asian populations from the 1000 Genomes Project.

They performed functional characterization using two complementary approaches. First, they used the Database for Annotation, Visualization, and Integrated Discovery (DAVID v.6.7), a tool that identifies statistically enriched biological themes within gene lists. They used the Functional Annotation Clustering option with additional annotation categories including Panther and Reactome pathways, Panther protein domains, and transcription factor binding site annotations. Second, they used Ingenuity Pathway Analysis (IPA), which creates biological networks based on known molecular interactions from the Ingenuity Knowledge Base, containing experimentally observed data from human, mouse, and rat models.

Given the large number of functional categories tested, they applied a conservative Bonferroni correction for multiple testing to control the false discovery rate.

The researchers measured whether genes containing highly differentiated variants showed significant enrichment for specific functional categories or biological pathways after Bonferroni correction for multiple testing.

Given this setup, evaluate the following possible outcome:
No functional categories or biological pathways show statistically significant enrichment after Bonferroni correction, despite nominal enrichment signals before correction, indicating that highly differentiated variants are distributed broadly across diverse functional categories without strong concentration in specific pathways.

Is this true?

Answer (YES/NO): YES